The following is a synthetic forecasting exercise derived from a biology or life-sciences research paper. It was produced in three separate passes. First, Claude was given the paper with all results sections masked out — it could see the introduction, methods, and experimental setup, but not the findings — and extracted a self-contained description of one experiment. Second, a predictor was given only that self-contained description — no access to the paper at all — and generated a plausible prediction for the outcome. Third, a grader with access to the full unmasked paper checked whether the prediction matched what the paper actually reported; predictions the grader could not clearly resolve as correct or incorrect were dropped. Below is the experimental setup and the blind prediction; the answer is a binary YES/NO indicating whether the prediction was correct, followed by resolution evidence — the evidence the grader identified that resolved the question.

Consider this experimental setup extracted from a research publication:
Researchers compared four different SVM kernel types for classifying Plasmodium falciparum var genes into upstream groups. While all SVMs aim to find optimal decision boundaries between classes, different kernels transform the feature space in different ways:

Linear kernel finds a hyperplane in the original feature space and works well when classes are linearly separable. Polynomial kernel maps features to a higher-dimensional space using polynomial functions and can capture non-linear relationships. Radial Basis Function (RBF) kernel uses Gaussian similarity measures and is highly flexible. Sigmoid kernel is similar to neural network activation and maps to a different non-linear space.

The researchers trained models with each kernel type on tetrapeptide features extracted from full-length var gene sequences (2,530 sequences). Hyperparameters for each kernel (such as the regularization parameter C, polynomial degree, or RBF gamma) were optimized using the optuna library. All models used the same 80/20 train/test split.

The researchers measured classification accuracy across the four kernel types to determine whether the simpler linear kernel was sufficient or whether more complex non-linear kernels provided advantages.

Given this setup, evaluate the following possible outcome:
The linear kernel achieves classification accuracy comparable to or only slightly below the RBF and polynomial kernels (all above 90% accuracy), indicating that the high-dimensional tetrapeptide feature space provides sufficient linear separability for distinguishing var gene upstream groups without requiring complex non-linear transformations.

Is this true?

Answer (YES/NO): YES